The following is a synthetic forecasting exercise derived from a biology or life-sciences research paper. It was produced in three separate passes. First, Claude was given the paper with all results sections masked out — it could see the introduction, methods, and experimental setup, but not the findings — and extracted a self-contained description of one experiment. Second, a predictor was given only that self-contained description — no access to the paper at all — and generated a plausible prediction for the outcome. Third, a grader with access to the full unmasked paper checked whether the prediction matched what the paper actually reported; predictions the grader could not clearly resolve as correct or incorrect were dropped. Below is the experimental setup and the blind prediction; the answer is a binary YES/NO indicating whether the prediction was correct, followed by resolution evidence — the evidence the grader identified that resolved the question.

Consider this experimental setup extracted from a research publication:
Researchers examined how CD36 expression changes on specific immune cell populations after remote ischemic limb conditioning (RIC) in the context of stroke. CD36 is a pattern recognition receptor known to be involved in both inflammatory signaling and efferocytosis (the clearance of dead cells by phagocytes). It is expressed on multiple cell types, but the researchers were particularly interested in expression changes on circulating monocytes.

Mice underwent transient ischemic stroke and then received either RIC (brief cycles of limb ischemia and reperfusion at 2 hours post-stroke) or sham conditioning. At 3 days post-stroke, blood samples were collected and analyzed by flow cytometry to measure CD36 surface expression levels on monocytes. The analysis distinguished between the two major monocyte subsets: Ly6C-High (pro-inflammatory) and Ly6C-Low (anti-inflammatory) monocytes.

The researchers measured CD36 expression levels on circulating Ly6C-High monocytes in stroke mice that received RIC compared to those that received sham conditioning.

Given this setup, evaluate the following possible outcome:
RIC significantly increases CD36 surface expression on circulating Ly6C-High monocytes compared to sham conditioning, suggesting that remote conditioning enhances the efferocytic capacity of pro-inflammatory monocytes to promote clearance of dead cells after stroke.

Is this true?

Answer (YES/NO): YES